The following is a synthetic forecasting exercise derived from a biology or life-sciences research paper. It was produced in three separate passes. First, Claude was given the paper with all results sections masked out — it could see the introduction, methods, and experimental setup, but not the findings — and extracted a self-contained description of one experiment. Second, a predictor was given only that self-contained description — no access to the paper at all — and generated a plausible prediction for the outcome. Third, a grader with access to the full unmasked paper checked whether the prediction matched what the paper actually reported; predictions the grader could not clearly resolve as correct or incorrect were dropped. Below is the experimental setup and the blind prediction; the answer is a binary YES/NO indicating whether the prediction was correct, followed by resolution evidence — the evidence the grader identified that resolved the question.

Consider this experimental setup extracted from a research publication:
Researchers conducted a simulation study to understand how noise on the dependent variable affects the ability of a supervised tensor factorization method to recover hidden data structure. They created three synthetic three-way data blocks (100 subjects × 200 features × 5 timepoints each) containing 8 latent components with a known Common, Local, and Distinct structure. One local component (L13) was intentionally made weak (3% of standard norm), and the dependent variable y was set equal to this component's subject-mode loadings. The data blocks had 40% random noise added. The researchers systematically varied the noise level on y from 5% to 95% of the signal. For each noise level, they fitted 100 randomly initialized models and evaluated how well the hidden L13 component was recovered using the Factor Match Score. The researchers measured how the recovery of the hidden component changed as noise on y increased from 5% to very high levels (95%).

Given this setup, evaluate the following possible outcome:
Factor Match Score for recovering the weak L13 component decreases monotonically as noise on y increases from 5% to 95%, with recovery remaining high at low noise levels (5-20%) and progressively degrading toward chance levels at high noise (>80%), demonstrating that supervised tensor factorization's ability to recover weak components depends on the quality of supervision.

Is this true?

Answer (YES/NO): NO